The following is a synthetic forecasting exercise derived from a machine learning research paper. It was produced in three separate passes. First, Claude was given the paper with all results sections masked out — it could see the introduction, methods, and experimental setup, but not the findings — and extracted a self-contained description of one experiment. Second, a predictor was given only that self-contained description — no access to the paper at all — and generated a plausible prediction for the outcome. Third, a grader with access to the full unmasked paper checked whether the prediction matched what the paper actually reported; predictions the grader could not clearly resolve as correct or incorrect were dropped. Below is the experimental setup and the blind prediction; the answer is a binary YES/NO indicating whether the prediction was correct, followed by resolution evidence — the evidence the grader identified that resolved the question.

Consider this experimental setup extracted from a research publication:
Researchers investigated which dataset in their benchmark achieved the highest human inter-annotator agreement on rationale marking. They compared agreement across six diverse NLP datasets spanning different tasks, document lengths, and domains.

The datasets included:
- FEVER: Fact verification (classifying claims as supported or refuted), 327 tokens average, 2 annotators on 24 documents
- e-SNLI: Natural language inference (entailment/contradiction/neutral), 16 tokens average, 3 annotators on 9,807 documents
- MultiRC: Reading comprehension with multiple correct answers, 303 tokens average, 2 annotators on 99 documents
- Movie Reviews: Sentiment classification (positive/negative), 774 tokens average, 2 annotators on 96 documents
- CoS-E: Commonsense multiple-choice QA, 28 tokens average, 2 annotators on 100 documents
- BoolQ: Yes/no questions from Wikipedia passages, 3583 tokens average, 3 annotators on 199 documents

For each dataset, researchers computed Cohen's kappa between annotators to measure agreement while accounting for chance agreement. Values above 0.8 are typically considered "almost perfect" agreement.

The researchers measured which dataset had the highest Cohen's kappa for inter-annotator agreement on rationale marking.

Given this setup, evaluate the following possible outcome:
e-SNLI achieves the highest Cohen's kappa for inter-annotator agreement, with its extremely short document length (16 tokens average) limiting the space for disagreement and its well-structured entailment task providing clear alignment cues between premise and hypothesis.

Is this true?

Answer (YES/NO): NO